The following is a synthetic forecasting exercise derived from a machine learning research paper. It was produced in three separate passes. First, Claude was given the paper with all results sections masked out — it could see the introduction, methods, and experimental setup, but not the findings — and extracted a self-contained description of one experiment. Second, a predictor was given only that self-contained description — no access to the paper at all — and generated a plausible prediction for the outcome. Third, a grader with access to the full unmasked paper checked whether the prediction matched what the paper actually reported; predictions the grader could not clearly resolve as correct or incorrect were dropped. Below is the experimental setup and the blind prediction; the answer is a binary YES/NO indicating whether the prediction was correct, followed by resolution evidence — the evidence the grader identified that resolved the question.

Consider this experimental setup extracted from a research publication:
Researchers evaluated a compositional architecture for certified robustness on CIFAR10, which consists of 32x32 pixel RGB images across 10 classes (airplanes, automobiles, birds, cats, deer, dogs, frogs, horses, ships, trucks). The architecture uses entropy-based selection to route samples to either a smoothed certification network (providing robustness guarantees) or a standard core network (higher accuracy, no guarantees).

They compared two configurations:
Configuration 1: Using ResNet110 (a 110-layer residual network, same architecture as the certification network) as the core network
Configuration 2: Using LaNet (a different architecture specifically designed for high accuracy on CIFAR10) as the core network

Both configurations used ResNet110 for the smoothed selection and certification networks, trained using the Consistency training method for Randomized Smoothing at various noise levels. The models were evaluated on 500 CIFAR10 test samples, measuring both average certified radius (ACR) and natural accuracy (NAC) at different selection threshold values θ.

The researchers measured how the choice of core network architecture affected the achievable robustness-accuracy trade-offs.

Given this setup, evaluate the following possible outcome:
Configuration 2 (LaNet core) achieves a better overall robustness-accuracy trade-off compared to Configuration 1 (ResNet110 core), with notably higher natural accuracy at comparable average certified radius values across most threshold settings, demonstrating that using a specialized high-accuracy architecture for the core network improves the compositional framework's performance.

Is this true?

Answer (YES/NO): YES